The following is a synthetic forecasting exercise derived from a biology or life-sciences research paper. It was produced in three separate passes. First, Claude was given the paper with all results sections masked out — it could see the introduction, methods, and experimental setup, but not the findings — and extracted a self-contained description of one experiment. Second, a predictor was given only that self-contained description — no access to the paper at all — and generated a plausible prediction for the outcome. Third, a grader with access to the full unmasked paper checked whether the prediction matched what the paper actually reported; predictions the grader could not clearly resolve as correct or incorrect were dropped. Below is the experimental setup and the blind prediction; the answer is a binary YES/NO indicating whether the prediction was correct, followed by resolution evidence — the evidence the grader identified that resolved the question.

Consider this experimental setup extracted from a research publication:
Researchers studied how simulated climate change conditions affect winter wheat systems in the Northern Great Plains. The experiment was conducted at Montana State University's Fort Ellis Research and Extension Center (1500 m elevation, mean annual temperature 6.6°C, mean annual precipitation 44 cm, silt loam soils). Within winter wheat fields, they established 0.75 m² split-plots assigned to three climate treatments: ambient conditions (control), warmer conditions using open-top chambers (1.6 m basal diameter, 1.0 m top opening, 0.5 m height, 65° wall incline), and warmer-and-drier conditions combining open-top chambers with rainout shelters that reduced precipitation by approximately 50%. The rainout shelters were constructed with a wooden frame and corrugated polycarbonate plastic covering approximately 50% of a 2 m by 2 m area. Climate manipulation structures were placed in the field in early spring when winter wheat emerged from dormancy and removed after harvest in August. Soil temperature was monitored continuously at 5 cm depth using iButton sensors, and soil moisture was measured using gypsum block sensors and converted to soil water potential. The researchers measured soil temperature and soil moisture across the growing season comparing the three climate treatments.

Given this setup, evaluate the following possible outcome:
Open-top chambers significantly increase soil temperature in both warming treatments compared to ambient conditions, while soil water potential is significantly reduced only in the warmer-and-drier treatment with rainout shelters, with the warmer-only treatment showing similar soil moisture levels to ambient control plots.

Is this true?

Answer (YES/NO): NO